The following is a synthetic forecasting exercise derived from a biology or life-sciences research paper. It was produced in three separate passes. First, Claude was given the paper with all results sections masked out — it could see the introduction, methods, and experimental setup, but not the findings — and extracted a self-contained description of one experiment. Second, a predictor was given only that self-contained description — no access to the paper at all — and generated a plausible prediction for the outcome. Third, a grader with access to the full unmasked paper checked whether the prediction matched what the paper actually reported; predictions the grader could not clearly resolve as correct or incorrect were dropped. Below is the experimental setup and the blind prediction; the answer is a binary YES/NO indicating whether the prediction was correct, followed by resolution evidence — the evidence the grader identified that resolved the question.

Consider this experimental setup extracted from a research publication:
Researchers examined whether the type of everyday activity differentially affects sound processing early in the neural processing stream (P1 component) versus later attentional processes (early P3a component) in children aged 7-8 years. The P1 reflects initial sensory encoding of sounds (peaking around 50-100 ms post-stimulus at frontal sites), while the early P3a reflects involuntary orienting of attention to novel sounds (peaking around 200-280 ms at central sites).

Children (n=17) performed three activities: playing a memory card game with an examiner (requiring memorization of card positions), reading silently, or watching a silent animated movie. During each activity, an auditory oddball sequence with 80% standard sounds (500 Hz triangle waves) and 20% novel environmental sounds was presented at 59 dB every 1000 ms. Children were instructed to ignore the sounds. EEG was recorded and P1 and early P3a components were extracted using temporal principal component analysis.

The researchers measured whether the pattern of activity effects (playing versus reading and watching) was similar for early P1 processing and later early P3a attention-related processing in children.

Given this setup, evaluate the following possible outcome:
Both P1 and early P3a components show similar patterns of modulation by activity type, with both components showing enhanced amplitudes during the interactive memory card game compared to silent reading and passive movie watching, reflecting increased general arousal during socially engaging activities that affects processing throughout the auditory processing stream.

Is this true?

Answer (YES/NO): NO